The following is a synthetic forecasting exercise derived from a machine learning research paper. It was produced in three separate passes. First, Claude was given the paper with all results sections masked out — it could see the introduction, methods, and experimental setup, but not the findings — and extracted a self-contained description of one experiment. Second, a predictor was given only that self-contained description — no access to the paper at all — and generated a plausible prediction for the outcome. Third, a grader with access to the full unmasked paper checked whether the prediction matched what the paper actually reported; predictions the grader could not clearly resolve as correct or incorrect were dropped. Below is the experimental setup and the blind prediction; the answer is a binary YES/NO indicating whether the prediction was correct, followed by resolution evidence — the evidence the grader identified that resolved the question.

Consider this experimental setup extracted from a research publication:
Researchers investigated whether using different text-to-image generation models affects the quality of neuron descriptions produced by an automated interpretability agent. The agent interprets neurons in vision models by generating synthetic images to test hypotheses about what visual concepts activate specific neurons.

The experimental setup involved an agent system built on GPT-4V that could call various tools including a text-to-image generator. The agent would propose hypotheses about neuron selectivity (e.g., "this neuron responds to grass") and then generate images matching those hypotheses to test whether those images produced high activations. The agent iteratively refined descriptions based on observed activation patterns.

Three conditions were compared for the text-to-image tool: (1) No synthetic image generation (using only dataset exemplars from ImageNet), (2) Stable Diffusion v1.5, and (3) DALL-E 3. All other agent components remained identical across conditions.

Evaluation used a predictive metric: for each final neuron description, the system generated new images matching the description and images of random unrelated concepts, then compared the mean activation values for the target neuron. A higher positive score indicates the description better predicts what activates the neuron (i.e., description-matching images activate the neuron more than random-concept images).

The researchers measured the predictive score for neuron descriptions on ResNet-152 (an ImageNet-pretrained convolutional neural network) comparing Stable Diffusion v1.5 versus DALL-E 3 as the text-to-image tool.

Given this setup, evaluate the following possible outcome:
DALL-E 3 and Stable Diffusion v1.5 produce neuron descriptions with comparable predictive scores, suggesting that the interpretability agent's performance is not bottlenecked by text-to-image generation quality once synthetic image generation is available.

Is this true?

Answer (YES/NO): NO